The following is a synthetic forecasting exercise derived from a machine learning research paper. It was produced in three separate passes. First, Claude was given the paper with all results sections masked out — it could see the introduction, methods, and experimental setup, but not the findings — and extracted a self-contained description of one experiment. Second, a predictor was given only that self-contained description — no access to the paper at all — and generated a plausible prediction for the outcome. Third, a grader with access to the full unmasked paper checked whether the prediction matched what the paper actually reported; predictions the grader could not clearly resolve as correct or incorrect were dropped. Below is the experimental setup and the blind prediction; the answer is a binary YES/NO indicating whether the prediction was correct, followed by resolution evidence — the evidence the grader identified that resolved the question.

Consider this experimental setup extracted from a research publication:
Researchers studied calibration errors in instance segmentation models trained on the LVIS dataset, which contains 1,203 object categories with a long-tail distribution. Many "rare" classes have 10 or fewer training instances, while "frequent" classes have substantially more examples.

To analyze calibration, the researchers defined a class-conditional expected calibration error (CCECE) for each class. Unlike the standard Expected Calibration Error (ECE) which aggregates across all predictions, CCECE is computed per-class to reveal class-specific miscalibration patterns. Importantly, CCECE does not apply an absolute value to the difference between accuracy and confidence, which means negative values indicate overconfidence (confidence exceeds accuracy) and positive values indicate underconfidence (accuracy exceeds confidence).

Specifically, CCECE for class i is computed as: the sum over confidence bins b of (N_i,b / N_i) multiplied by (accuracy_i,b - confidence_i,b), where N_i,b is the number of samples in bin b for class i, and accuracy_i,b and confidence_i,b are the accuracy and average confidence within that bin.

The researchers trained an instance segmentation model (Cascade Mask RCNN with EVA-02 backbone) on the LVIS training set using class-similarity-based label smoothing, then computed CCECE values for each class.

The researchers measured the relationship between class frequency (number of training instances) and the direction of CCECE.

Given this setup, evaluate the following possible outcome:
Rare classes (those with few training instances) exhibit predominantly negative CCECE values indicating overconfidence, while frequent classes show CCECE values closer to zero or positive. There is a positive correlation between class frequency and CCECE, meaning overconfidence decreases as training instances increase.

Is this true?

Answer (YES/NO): NO